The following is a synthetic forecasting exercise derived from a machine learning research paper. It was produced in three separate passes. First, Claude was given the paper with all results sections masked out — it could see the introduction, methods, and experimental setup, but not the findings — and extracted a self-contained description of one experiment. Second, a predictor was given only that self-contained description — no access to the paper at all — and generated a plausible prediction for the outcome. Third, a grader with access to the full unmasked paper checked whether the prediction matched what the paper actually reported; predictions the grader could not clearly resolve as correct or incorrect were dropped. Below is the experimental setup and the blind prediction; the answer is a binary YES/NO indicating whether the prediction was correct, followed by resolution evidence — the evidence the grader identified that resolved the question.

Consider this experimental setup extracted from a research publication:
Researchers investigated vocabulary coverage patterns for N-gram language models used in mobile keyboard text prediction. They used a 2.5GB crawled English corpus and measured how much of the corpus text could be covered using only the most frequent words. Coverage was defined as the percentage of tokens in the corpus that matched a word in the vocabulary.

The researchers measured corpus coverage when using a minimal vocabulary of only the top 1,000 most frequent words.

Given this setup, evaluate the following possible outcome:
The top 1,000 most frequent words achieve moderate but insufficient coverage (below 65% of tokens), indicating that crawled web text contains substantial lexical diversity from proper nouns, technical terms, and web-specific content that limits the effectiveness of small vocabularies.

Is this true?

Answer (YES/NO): YES